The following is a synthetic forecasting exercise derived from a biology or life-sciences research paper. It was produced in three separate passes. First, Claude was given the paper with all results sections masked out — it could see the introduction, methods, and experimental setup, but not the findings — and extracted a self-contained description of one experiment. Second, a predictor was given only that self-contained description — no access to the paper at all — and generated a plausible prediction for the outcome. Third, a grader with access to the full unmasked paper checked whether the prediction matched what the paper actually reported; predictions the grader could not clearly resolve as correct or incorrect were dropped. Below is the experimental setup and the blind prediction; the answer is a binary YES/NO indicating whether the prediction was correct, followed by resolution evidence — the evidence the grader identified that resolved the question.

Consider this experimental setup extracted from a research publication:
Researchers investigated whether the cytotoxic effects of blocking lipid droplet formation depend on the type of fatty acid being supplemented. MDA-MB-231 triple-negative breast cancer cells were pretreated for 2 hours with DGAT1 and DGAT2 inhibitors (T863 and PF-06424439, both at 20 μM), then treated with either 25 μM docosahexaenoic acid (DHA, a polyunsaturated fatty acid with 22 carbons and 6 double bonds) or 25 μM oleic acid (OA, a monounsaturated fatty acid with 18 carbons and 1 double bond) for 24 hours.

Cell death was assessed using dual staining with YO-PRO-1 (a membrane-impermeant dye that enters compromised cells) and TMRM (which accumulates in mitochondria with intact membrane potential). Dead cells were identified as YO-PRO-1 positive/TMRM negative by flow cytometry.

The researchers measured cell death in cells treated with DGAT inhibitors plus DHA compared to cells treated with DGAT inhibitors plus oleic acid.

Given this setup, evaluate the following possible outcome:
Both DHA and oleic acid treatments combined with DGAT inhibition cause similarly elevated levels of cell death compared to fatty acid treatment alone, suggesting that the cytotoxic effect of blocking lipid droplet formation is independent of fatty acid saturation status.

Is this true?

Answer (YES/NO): NO